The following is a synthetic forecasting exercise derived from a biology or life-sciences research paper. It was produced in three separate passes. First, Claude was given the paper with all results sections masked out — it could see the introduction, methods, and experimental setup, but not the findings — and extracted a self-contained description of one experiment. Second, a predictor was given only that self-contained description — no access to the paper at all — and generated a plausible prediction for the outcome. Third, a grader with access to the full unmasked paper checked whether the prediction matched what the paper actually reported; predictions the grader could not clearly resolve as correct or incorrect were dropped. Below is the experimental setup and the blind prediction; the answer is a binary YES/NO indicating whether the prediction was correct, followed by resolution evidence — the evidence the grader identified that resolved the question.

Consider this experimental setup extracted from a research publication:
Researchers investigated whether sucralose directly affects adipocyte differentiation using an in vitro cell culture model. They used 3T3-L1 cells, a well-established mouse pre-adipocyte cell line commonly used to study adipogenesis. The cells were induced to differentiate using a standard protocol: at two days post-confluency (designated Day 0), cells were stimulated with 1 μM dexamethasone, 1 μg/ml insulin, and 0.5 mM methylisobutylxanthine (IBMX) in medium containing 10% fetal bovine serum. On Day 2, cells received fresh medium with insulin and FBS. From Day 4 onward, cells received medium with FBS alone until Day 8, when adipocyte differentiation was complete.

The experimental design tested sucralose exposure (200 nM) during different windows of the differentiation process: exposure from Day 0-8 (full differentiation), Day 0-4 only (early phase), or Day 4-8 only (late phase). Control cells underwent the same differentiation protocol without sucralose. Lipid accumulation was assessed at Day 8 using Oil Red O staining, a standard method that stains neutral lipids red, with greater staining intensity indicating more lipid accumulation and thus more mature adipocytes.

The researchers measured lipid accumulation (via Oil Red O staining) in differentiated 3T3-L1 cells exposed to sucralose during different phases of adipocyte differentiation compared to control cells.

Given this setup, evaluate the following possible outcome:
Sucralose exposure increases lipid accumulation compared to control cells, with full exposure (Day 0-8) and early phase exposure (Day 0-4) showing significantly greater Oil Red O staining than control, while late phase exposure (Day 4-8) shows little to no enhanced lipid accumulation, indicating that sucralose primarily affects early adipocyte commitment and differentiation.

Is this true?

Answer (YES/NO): NO